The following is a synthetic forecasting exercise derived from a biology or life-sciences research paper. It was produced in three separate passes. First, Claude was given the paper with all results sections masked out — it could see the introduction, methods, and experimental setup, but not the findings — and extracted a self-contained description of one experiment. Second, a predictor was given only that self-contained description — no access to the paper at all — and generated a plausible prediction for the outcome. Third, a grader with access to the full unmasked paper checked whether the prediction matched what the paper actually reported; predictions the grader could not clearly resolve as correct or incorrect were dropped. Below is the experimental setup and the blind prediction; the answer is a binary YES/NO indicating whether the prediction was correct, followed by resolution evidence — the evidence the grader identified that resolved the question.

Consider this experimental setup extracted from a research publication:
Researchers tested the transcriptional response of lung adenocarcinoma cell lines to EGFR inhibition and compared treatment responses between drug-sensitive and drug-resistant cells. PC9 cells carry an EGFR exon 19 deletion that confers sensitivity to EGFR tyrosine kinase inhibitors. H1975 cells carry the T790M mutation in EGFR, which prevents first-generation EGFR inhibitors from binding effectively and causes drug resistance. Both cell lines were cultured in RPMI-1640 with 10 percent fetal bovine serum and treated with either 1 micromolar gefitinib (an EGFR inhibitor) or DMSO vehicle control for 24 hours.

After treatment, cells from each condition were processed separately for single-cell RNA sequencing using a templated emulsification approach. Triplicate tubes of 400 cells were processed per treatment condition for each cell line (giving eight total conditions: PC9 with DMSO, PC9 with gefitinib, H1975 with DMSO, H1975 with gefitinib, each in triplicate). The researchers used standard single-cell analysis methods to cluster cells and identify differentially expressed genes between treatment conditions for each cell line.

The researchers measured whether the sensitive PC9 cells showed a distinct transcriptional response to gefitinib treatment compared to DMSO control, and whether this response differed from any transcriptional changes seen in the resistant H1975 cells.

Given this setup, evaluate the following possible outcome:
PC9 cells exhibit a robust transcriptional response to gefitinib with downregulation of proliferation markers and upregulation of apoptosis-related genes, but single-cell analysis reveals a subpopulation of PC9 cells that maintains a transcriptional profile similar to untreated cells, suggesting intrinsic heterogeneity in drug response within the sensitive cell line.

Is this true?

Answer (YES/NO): NO